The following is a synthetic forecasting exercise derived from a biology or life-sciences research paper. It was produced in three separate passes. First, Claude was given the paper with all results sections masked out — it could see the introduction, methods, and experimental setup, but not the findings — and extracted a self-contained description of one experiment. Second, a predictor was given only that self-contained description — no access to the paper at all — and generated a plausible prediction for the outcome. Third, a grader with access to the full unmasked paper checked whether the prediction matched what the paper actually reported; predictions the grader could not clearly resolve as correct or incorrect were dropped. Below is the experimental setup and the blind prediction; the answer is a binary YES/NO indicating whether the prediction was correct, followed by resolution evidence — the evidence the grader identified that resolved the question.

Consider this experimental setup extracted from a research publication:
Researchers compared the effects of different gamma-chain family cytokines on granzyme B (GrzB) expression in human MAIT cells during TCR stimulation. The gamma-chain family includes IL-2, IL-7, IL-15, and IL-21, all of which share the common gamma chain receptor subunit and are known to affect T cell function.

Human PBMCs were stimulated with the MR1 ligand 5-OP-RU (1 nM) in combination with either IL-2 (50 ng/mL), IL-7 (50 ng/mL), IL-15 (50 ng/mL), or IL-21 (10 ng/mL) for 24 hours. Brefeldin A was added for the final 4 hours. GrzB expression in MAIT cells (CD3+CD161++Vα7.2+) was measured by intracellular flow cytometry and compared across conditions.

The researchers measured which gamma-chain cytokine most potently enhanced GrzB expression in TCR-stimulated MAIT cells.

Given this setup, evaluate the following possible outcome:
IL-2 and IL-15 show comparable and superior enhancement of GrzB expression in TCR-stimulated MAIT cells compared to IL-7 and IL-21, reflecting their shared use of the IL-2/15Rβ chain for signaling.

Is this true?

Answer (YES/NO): NO